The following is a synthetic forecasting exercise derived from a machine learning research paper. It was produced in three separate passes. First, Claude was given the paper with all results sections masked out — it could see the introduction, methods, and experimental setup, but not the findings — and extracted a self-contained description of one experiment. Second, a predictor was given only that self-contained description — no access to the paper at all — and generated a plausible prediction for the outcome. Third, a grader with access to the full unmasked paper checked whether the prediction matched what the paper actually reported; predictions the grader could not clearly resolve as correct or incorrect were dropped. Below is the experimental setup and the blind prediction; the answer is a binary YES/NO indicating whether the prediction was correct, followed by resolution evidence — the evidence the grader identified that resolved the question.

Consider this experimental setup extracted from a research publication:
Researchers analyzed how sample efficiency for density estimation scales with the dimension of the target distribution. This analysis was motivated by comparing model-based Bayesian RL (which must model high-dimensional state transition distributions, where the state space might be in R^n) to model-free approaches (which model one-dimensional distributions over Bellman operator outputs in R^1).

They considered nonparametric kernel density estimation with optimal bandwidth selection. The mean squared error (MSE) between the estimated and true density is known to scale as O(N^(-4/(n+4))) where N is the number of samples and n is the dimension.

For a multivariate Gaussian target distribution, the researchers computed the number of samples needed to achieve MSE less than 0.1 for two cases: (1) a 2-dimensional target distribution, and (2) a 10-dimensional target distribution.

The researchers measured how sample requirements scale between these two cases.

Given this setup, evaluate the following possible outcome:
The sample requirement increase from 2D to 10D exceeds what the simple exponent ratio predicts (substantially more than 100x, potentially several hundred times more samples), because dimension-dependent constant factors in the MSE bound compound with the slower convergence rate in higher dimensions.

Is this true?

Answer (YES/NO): NO